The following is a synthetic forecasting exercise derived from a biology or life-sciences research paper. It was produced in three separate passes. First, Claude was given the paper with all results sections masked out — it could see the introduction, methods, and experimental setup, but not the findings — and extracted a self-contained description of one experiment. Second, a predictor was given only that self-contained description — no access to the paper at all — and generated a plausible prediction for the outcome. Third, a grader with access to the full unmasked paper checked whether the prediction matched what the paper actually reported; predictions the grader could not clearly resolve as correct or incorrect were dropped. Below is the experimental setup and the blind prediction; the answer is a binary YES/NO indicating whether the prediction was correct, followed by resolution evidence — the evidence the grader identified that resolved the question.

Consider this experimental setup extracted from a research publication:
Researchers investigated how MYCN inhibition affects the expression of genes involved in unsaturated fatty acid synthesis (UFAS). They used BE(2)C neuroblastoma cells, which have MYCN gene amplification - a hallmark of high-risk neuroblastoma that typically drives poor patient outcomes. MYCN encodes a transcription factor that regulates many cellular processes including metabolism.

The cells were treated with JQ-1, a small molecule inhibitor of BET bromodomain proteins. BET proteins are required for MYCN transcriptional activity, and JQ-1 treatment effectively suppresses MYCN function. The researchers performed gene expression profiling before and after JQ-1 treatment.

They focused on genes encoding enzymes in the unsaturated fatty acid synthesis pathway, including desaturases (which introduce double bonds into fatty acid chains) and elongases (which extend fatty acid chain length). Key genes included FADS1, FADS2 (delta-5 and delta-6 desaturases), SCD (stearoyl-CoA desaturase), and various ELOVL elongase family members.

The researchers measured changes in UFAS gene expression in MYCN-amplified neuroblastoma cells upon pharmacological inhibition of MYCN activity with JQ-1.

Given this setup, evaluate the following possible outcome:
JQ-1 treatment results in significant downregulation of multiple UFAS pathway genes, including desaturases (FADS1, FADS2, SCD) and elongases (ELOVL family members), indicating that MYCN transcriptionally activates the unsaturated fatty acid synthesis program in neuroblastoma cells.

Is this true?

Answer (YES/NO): YES